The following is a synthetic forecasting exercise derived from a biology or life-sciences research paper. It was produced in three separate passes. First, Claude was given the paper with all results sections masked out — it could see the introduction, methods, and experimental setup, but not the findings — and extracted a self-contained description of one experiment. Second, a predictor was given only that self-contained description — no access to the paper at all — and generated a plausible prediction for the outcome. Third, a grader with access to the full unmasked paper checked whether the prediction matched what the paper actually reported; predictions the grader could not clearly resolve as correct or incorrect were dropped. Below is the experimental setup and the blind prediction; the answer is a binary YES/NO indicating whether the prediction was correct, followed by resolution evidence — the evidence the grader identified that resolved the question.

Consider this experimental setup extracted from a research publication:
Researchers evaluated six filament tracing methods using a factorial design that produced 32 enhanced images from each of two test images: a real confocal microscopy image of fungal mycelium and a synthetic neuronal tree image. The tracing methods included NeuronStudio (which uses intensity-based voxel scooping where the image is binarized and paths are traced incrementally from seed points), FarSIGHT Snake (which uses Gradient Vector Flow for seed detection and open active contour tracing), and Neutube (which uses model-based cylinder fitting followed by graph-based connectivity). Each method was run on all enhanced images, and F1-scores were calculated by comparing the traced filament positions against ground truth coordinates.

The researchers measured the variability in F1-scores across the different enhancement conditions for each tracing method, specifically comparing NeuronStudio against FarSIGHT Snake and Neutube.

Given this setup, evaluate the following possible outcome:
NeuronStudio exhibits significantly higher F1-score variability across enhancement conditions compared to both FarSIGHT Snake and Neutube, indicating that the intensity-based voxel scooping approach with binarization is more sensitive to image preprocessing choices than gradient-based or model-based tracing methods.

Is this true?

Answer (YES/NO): YES